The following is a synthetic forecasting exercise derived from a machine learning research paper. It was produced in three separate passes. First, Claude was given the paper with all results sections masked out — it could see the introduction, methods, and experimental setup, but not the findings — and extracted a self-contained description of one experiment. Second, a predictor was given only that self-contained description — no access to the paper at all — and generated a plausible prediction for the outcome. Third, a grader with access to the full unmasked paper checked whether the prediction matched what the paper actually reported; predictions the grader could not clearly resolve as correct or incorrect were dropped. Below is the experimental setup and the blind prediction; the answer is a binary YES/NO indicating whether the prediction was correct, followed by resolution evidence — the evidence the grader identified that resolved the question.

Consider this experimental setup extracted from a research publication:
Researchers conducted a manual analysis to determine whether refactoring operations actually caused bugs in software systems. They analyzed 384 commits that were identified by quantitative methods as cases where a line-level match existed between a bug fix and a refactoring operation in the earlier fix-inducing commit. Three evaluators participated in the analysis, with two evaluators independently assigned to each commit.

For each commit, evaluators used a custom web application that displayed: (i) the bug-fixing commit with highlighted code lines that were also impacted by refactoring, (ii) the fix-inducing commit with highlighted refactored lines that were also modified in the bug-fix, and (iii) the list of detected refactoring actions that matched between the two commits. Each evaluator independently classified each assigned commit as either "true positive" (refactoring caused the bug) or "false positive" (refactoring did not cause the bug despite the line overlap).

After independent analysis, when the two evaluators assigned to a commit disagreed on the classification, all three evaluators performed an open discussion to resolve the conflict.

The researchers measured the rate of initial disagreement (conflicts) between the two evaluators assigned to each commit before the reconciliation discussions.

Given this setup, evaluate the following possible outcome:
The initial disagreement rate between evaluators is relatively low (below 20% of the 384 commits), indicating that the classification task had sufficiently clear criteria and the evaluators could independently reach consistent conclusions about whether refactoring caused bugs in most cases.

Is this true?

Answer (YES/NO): NO